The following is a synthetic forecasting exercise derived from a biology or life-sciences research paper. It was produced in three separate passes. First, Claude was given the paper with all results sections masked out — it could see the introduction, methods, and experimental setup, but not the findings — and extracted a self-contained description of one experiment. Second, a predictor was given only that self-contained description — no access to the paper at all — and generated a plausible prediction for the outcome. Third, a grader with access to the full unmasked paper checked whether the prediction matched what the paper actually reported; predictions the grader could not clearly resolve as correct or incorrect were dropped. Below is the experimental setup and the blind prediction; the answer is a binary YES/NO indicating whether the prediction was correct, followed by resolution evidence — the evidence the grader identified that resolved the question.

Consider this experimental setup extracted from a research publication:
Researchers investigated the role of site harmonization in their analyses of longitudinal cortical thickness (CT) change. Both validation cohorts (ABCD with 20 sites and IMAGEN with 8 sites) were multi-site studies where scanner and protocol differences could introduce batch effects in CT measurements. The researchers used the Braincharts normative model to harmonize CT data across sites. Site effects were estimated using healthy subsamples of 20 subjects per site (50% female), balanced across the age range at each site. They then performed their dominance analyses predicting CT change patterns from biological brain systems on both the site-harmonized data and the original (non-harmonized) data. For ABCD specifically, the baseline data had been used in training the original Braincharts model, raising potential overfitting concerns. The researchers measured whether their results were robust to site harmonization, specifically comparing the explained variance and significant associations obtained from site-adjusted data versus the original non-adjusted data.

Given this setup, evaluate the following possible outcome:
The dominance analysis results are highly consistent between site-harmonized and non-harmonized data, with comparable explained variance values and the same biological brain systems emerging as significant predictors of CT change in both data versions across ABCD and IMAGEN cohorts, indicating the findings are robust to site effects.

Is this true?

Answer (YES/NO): YES